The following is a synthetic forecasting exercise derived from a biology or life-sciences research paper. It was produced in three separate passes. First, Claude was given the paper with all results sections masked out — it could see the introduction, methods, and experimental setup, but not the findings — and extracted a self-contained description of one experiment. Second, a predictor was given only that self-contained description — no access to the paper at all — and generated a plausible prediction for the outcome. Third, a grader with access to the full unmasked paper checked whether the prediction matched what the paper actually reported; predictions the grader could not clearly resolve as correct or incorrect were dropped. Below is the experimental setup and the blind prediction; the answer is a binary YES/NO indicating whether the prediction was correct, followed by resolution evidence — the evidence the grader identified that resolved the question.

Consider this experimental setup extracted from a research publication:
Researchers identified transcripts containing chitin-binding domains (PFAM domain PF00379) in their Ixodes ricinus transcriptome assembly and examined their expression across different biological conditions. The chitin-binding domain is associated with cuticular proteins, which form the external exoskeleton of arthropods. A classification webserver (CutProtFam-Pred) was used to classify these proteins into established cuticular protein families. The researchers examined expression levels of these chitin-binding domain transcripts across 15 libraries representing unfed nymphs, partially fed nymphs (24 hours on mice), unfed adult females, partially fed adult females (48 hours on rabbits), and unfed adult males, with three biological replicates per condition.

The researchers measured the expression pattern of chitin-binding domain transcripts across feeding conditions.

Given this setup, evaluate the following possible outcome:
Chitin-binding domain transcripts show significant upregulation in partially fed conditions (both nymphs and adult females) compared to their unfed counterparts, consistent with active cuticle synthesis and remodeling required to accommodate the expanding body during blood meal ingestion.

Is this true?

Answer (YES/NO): YES